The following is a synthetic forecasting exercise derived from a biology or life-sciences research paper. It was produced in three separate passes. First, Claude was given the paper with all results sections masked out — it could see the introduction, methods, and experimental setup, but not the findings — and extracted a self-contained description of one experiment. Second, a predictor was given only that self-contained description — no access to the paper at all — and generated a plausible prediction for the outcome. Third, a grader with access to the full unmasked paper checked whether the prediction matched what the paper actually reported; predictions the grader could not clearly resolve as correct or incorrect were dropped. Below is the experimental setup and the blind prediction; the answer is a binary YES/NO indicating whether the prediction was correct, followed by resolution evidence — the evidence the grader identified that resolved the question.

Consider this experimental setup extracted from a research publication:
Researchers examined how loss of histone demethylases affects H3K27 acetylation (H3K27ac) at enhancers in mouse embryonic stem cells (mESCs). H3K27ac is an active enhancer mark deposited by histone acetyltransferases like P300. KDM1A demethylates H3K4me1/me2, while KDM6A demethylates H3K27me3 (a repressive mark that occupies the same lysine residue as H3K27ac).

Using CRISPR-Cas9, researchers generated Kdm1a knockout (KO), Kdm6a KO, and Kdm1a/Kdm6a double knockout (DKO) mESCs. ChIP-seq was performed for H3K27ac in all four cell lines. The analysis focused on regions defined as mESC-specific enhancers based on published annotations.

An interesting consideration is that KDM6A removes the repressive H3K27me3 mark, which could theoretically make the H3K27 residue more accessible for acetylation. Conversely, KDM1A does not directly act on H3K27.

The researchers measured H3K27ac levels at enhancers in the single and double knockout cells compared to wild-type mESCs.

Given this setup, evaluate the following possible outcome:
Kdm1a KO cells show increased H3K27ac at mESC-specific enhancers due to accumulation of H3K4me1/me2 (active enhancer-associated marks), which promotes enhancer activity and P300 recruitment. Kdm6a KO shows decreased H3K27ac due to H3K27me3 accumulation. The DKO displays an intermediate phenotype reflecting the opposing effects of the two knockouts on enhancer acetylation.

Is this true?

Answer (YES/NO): NO